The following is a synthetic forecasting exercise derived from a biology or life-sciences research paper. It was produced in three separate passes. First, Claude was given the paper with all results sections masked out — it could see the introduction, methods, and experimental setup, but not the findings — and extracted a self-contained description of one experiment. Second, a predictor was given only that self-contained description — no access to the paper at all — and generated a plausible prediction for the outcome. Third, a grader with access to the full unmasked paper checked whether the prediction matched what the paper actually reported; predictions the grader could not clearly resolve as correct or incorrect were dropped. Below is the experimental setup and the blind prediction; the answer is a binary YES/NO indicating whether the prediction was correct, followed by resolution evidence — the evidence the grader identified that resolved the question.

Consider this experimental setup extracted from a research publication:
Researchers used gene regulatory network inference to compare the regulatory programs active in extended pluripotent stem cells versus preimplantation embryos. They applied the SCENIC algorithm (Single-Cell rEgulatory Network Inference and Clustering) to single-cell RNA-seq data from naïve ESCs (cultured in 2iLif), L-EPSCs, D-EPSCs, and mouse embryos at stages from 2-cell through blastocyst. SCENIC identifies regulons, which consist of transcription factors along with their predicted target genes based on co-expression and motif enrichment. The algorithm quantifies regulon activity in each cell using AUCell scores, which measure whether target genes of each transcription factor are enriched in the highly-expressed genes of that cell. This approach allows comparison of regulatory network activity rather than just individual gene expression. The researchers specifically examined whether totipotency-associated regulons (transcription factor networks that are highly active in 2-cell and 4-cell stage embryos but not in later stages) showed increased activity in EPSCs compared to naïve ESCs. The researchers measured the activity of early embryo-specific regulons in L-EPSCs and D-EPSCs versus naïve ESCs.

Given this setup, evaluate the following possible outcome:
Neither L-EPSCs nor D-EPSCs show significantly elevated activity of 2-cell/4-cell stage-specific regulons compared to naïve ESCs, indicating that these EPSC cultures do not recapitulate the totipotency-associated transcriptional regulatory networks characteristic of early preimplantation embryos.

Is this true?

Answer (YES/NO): YES